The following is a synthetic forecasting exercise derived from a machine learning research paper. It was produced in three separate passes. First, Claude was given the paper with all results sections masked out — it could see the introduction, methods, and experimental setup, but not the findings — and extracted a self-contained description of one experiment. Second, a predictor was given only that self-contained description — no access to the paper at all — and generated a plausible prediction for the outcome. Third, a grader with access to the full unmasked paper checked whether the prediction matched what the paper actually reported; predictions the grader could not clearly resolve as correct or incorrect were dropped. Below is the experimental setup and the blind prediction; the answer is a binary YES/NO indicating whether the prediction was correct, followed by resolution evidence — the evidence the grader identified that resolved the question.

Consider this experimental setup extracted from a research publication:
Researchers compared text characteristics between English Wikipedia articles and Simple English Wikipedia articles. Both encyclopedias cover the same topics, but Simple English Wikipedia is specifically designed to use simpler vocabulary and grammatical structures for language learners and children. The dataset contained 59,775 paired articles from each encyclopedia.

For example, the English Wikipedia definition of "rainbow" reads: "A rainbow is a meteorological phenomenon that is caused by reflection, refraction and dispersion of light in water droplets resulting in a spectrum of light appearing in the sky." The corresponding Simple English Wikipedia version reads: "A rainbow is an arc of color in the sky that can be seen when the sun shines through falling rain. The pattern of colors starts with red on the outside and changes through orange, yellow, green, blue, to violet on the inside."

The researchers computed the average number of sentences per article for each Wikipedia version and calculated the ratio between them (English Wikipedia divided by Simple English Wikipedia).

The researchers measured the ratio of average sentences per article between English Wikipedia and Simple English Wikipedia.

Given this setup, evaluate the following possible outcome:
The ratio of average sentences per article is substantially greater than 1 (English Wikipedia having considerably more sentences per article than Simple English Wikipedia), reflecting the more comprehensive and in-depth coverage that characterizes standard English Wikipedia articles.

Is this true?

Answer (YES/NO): YES